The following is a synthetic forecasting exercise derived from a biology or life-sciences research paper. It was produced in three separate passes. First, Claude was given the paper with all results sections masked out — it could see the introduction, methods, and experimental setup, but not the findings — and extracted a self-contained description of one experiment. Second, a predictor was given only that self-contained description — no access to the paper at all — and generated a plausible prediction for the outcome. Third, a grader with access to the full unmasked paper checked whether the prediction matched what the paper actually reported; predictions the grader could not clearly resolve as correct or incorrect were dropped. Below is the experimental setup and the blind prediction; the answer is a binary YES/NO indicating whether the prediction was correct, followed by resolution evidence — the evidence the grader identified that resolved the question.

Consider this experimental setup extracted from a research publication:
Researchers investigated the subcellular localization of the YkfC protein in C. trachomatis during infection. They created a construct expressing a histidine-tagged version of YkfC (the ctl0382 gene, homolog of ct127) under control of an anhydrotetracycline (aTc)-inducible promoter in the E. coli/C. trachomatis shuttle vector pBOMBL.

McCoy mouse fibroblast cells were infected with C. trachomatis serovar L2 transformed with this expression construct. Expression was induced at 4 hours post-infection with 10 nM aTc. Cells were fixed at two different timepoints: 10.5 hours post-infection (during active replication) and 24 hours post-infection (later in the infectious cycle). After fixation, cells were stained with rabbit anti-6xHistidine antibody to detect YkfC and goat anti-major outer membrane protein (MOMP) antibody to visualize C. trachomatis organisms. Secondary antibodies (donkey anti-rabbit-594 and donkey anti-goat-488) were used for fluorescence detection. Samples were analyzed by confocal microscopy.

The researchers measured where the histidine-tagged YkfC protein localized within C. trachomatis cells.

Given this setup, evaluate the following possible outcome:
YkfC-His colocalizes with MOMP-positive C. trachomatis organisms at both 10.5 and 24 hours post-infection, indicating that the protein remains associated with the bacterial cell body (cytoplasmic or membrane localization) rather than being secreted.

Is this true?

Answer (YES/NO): YES